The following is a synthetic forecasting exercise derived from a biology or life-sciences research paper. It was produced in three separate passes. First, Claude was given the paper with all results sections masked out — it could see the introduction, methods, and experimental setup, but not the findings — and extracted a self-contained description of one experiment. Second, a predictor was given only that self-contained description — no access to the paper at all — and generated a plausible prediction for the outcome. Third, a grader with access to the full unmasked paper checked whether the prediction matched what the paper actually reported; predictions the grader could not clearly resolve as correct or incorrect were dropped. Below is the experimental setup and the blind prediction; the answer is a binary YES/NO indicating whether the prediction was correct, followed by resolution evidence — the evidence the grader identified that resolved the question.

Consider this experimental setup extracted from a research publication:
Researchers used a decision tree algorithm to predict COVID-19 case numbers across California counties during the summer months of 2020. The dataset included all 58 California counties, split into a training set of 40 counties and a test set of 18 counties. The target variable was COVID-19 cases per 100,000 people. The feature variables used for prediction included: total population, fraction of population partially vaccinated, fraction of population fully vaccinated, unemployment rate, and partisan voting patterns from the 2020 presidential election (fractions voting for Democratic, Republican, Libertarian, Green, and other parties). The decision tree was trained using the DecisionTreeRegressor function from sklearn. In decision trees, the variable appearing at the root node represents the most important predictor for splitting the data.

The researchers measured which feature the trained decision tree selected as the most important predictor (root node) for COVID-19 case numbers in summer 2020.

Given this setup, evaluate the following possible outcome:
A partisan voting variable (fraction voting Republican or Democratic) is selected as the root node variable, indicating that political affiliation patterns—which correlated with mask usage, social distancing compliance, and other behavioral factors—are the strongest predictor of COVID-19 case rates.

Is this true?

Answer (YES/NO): NO